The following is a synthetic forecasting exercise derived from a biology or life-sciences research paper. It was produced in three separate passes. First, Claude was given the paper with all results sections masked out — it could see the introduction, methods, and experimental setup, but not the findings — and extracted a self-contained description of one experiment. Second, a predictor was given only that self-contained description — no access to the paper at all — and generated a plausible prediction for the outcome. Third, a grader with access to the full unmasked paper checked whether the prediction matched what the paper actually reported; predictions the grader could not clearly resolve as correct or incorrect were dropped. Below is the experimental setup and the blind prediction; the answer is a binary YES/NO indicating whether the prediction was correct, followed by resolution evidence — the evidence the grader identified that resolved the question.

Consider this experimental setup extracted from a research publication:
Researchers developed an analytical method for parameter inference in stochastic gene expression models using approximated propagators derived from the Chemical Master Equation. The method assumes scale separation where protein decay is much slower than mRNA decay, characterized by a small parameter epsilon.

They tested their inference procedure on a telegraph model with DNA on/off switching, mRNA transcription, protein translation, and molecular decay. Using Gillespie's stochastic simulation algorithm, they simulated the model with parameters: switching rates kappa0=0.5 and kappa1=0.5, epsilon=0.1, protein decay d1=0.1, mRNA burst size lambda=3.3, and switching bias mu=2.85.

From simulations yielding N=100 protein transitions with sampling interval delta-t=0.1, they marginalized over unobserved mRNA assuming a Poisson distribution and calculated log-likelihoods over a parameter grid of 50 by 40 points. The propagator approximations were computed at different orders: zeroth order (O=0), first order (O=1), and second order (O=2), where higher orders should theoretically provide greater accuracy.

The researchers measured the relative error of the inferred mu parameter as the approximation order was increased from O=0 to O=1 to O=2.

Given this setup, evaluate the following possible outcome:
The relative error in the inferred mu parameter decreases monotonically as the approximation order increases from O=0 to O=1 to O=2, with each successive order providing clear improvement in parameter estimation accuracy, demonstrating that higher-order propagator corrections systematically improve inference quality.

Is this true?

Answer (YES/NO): NO